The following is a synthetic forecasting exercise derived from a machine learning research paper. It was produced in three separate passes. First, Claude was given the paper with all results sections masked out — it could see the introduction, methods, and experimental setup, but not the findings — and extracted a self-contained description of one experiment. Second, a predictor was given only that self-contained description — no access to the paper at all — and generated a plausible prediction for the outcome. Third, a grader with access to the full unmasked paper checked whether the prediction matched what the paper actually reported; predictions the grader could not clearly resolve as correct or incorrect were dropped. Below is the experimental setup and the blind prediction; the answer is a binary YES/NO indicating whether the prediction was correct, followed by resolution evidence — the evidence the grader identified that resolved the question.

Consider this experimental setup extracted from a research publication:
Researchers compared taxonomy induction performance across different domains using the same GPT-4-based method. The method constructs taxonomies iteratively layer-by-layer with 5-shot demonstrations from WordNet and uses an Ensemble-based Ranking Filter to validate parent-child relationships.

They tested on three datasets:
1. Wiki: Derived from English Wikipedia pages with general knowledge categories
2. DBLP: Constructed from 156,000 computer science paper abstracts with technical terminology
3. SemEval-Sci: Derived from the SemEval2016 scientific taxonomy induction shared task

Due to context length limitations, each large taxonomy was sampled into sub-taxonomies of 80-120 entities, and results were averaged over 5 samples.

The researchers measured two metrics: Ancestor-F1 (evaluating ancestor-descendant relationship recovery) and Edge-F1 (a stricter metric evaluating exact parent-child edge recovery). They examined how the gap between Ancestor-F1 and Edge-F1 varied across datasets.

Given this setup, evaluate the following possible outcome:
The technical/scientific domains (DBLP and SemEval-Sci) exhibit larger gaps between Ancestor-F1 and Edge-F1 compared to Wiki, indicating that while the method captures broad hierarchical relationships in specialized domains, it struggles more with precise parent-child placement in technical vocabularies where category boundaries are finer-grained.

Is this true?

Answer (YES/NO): YES